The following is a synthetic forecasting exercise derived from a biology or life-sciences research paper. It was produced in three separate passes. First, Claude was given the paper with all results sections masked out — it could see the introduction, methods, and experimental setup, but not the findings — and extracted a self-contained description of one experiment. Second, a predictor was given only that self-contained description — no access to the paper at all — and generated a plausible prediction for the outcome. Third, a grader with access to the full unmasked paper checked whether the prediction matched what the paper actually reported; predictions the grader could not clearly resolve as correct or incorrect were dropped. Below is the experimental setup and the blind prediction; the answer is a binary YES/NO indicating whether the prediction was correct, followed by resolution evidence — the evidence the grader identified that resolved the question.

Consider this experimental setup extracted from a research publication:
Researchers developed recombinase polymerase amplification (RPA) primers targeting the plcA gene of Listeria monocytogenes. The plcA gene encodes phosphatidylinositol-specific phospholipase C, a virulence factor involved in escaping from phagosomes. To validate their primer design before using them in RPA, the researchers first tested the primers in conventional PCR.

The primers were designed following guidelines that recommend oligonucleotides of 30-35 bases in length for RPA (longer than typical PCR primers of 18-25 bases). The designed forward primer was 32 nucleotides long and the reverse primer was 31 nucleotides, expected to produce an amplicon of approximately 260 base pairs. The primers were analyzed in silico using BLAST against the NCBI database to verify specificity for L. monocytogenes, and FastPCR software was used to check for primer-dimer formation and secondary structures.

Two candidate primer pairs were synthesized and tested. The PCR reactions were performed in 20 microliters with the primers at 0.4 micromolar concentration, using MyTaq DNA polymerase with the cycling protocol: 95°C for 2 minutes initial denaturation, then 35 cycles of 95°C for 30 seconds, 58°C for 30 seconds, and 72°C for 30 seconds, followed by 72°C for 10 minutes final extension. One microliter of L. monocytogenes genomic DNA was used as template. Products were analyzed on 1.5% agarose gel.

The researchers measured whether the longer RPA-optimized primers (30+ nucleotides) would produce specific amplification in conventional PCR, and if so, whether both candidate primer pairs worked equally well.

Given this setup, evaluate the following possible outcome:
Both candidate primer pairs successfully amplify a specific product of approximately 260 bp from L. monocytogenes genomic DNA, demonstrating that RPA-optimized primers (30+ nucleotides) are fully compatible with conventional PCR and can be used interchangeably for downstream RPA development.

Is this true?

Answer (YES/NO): NO